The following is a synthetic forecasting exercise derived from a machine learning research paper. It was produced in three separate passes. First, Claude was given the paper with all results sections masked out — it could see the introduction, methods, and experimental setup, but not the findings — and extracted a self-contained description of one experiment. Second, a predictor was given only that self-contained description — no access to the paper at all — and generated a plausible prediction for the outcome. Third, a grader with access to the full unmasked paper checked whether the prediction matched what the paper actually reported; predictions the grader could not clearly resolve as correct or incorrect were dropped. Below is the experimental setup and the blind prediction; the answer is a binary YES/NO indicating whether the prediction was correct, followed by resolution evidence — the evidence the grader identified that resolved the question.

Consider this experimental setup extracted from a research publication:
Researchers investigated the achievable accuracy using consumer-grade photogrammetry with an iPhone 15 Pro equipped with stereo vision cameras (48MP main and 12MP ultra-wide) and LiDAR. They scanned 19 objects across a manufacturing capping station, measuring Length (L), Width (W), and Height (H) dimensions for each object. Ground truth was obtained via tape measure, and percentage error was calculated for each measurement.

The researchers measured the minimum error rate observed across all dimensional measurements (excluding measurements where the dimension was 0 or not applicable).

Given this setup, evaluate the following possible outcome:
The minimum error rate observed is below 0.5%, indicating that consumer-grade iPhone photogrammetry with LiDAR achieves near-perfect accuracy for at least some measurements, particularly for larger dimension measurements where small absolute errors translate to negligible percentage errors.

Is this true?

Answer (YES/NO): YES